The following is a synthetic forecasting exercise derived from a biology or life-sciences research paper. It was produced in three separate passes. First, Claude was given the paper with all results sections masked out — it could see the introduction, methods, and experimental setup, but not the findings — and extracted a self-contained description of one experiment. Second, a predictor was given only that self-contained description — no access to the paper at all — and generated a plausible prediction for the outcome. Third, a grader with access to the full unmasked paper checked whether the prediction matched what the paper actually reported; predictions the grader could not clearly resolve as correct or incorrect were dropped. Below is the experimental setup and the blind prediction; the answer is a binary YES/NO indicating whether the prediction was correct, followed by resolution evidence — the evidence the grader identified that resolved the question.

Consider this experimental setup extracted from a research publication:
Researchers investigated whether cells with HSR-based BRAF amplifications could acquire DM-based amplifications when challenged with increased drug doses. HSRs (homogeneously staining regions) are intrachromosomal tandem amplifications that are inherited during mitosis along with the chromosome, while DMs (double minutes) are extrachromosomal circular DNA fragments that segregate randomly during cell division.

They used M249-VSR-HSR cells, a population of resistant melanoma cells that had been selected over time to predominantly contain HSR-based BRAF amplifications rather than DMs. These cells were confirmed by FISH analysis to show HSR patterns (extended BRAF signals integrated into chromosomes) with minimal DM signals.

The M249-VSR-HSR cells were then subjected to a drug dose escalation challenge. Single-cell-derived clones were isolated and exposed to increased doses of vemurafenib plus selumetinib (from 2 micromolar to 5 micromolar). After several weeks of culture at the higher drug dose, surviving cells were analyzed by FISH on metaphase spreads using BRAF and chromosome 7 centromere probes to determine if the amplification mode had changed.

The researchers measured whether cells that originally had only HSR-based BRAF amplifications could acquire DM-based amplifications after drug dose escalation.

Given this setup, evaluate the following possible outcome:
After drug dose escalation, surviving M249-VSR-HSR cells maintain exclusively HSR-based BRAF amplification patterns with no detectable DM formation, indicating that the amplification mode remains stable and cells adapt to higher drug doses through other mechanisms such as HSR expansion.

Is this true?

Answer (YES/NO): YES